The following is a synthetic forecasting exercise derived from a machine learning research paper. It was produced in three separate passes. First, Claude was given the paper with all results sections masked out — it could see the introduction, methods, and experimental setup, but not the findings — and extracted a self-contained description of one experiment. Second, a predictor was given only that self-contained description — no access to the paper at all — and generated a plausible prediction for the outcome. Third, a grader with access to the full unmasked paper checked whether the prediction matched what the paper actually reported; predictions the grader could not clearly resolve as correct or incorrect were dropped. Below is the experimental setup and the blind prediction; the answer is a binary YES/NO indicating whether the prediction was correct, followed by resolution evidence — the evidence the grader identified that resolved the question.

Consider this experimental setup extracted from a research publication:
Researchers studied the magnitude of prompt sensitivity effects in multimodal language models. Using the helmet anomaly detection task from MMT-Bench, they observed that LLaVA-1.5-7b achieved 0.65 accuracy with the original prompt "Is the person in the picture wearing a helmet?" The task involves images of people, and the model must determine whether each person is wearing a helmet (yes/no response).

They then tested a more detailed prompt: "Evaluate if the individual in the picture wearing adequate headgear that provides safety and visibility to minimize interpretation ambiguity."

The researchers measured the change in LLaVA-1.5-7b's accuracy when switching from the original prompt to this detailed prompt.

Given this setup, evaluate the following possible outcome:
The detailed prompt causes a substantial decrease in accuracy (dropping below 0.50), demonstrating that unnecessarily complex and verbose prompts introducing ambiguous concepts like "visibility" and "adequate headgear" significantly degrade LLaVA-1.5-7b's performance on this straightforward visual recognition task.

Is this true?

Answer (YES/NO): NO